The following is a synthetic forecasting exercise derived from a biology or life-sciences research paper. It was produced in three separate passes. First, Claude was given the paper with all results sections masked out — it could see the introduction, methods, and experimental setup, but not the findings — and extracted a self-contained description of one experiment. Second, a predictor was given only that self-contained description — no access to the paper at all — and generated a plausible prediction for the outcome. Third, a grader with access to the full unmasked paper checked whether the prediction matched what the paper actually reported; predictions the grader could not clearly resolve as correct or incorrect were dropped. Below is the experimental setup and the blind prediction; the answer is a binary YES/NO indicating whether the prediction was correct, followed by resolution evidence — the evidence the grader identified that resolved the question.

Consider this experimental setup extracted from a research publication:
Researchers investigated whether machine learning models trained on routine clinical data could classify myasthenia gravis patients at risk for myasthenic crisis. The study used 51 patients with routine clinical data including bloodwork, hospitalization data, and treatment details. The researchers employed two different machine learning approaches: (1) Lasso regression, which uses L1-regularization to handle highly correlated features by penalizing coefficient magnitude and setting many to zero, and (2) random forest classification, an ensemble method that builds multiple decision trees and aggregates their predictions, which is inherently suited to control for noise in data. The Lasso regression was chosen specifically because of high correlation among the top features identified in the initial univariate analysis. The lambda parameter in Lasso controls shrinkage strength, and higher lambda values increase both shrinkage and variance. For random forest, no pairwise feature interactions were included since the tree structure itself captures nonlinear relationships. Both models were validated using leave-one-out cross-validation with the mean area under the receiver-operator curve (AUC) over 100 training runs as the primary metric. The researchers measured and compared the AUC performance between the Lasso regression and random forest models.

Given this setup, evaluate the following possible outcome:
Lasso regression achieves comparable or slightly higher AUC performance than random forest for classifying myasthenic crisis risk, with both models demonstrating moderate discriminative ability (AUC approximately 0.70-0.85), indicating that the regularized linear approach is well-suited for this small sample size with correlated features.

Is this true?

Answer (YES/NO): NO